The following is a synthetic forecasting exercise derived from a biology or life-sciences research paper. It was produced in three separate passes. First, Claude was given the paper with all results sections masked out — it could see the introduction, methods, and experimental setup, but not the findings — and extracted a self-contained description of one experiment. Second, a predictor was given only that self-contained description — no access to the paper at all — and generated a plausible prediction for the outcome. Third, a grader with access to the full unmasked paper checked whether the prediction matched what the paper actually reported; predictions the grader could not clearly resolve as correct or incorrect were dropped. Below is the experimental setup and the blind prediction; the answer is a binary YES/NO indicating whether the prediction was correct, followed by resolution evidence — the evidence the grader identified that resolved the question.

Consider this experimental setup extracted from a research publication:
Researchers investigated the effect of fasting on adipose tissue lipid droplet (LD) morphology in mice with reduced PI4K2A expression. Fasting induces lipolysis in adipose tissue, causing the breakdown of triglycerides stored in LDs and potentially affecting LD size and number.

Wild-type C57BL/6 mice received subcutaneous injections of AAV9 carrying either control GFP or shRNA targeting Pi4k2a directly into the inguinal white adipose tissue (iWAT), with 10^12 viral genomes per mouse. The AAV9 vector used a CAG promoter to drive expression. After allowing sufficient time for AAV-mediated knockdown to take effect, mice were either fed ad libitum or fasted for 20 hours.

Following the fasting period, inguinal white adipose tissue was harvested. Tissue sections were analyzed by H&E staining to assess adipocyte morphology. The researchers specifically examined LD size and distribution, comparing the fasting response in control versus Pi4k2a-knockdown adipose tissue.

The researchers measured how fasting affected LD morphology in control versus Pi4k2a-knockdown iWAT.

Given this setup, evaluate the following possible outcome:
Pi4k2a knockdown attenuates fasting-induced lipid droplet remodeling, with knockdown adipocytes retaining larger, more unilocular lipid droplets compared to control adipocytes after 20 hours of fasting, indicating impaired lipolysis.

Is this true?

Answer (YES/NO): NO